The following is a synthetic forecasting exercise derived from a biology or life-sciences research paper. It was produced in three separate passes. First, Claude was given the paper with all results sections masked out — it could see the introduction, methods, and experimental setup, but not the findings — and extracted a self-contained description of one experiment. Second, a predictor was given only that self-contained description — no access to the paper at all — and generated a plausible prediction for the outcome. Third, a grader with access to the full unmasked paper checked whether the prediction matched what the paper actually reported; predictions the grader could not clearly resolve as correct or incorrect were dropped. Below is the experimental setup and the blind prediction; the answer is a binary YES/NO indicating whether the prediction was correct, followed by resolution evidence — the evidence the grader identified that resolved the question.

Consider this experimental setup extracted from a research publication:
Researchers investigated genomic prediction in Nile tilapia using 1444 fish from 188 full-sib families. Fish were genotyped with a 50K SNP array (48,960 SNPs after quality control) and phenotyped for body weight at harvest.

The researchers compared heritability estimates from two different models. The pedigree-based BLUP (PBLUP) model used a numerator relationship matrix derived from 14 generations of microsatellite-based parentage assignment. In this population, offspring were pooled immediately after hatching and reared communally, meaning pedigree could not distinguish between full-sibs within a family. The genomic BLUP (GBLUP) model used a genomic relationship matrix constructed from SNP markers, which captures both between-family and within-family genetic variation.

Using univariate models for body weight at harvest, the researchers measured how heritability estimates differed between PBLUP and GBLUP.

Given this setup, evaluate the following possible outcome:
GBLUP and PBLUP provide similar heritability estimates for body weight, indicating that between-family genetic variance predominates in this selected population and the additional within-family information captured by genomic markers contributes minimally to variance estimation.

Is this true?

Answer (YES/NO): NO